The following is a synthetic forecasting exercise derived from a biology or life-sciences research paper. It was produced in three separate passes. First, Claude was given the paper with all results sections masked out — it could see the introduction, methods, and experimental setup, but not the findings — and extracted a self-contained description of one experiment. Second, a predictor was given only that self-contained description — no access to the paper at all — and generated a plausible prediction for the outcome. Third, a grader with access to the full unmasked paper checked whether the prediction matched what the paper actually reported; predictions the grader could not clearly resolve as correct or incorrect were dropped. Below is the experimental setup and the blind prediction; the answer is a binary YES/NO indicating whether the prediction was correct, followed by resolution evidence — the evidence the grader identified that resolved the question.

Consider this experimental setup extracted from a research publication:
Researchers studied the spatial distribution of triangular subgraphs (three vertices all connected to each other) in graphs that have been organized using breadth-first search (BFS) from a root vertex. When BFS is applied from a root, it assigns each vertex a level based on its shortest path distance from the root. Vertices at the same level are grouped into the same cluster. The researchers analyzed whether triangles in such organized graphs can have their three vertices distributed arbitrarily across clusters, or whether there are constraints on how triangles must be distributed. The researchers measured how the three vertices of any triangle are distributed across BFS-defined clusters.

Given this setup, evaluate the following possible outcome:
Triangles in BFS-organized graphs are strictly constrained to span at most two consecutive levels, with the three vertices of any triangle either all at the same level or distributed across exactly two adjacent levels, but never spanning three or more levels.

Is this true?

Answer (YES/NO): YES